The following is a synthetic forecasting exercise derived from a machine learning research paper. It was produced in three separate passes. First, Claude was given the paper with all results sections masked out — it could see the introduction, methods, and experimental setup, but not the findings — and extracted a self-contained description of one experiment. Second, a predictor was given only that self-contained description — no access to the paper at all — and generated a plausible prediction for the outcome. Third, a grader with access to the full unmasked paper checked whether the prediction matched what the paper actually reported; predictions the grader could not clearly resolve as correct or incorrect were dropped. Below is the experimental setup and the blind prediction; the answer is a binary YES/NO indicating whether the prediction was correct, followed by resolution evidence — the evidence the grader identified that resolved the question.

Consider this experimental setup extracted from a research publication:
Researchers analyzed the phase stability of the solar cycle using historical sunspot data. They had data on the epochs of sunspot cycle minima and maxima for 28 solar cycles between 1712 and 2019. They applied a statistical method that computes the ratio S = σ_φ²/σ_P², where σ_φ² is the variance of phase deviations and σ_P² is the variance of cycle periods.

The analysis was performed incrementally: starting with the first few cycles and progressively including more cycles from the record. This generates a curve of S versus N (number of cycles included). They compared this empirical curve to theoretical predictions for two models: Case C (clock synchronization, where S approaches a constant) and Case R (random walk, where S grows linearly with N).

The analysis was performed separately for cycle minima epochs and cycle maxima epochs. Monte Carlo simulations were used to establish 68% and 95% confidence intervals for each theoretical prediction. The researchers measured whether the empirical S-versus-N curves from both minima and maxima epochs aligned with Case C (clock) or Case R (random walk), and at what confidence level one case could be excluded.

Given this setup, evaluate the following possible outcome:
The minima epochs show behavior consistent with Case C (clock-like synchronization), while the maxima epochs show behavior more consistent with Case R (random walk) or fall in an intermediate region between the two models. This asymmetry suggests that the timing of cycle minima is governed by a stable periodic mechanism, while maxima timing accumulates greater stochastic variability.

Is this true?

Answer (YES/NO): NO